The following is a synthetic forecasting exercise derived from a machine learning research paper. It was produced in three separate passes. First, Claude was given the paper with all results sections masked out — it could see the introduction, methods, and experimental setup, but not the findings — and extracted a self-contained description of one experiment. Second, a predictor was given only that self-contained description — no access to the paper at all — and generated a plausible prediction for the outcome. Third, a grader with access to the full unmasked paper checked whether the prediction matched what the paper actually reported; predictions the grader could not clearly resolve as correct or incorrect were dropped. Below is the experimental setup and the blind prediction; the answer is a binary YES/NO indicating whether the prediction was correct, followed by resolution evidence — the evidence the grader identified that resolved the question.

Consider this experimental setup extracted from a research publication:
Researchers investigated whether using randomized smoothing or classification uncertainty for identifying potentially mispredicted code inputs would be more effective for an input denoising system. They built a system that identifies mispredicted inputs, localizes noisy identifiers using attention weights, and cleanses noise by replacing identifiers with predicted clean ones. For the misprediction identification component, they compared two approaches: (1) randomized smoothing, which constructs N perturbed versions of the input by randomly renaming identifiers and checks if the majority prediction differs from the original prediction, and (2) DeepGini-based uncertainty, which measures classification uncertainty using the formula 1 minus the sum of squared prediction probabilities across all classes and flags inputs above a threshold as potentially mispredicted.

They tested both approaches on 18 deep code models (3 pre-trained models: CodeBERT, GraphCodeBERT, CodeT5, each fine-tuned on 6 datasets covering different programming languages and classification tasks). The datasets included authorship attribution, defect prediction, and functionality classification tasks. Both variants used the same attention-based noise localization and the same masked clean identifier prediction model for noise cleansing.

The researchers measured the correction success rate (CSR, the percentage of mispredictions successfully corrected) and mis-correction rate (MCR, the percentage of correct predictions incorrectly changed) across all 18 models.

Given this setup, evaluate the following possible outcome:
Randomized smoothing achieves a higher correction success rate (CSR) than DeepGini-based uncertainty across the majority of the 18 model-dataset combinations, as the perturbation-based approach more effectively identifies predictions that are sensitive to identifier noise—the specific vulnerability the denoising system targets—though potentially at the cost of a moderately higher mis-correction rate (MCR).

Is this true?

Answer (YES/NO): NO